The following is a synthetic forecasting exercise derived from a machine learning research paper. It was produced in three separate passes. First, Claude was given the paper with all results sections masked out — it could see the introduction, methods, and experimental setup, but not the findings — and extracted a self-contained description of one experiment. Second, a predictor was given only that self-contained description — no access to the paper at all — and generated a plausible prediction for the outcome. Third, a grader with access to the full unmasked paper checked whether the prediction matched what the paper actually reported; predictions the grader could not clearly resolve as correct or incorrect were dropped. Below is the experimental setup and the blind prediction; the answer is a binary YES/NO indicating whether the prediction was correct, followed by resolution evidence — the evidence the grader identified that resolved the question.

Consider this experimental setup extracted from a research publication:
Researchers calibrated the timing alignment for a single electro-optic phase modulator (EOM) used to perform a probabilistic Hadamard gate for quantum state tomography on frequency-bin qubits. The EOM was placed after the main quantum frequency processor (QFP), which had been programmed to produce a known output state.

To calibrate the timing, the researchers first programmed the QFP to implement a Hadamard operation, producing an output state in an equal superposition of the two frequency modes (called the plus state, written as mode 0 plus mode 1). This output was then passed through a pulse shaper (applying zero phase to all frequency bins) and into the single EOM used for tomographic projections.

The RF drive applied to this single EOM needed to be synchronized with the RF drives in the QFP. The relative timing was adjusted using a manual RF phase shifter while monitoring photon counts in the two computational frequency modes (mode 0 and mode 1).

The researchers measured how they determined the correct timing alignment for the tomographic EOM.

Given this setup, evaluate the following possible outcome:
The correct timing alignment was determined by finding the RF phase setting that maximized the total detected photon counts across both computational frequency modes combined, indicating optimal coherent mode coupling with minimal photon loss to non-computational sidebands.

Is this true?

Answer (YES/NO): NO